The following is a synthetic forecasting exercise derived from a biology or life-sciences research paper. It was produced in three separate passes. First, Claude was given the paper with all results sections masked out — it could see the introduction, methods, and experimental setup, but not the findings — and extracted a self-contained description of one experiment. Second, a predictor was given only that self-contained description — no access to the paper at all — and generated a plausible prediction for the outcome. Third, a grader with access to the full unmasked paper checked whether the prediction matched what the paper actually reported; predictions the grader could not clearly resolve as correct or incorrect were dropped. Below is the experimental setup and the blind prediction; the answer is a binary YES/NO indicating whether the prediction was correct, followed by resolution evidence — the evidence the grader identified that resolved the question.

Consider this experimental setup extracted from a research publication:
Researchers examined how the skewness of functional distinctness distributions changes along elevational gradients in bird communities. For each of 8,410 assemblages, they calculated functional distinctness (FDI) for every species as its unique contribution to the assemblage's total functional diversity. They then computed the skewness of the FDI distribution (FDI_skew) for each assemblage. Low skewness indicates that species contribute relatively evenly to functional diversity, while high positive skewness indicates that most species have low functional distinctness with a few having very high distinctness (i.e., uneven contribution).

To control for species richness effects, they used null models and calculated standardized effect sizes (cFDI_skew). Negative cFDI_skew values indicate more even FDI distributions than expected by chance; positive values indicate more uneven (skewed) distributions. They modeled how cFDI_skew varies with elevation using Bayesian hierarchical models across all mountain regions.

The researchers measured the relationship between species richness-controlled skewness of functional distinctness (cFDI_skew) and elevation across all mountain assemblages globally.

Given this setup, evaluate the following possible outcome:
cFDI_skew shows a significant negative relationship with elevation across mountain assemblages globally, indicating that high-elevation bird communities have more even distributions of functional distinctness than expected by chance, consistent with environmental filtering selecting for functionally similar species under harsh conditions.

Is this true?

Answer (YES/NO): NO